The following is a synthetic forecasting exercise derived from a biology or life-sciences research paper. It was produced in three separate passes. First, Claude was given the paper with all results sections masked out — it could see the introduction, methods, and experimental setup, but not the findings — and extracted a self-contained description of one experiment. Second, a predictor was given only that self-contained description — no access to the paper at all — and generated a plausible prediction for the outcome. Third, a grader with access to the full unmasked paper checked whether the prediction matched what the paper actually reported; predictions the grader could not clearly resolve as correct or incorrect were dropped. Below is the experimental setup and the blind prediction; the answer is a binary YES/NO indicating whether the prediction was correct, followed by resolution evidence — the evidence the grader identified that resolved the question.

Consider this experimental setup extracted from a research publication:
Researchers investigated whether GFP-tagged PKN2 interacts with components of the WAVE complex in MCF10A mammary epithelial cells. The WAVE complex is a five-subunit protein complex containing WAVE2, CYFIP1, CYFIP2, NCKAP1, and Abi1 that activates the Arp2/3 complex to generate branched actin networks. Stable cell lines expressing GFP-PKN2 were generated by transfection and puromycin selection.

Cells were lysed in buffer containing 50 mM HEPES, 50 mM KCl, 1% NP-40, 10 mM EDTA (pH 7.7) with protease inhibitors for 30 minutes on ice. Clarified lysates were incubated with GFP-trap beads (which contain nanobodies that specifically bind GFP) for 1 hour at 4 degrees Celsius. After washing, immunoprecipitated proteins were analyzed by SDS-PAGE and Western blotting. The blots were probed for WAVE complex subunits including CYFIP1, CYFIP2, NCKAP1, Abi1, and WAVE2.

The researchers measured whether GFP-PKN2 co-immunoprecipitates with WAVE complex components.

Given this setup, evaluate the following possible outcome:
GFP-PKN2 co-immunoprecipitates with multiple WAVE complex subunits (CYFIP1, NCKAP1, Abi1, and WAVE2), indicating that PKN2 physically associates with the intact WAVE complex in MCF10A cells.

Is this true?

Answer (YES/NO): NO